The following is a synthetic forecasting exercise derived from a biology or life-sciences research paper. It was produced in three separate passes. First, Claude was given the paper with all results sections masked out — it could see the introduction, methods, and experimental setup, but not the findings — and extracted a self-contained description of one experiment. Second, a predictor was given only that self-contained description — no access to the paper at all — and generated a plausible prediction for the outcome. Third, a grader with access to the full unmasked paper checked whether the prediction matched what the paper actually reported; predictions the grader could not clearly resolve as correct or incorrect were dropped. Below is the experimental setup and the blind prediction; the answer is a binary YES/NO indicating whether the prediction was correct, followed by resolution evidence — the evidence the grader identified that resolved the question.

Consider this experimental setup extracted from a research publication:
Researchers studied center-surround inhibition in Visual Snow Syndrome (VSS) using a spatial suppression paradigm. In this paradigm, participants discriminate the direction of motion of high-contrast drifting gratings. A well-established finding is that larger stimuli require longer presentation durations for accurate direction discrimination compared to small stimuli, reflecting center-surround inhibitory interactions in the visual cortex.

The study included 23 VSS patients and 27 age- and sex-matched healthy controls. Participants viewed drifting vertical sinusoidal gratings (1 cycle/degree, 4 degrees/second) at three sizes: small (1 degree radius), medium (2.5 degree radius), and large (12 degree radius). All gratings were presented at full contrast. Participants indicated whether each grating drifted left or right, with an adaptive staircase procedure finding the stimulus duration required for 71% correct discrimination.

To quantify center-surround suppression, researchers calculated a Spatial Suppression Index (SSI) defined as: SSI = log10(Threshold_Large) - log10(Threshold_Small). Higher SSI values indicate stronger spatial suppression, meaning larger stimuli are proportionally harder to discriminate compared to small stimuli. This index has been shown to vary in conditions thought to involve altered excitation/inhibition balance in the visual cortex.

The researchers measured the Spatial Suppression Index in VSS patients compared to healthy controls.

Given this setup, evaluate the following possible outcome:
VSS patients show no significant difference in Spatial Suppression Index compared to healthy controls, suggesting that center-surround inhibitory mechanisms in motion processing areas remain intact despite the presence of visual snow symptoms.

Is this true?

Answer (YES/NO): YES